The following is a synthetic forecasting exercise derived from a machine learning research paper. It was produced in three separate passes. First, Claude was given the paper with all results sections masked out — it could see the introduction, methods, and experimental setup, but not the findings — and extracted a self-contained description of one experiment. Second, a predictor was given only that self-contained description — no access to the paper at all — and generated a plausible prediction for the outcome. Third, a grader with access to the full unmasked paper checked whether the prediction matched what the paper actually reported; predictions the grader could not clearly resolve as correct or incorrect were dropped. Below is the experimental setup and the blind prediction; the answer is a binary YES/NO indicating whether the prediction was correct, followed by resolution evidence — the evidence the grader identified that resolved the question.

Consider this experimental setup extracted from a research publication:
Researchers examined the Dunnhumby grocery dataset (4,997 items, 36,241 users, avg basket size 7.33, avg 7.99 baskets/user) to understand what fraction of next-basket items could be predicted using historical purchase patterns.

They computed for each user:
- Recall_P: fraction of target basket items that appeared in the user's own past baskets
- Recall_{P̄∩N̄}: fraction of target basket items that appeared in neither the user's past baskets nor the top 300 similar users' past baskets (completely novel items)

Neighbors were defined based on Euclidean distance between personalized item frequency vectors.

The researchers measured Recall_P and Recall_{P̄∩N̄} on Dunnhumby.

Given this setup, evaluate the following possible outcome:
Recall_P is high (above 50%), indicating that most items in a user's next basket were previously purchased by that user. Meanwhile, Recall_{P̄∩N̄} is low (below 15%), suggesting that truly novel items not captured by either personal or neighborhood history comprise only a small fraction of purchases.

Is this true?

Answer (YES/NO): NO